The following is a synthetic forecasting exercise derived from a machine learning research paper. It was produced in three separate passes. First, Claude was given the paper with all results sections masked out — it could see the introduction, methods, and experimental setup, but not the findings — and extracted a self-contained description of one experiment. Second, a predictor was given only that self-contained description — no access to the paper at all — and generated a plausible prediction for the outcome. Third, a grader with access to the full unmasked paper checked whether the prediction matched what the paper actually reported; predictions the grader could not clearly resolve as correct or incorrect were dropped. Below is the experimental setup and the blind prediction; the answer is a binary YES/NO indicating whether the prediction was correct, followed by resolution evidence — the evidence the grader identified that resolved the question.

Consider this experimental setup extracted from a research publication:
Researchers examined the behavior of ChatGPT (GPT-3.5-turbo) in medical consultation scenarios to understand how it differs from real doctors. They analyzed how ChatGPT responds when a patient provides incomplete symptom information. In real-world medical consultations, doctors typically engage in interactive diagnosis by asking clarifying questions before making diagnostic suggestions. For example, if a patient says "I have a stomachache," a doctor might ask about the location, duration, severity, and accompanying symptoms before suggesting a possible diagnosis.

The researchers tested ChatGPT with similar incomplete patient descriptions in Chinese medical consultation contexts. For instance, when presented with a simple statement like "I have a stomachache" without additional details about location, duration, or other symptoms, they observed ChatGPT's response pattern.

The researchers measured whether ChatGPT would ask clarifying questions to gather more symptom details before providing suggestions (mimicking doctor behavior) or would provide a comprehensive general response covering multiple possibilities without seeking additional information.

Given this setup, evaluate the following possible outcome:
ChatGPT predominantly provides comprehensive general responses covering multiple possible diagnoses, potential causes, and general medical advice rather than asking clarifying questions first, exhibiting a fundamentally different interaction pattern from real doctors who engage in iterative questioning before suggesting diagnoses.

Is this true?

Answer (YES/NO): YES